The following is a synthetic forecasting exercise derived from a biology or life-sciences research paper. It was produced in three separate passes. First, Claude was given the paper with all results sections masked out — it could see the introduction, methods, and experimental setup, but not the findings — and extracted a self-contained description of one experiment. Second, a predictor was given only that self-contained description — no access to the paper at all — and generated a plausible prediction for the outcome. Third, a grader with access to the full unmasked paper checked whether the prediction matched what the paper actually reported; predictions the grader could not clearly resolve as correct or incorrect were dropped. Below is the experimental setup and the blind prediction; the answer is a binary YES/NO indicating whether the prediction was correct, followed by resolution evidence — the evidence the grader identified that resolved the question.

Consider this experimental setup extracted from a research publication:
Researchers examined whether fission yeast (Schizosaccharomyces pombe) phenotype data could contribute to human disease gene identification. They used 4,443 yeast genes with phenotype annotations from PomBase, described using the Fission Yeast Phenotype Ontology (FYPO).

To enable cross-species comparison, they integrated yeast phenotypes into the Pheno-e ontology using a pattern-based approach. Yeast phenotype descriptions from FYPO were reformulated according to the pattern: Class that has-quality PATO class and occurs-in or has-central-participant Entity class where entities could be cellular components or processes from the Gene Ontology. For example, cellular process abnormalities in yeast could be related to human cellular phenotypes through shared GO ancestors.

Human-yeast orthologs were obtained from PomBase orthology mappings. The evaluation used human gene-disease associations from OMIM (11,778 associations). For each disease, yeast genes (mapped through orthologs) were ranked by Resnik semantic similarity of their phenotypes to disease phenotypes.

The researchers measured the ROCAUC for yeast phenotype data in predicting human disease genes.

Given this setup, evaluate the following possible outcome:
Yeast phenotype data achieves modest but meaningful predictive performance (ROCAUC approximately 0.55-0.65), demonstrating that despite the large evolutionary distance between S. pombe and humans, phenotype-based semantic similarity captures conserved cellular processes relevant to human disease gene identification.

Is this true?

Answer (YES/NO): NO